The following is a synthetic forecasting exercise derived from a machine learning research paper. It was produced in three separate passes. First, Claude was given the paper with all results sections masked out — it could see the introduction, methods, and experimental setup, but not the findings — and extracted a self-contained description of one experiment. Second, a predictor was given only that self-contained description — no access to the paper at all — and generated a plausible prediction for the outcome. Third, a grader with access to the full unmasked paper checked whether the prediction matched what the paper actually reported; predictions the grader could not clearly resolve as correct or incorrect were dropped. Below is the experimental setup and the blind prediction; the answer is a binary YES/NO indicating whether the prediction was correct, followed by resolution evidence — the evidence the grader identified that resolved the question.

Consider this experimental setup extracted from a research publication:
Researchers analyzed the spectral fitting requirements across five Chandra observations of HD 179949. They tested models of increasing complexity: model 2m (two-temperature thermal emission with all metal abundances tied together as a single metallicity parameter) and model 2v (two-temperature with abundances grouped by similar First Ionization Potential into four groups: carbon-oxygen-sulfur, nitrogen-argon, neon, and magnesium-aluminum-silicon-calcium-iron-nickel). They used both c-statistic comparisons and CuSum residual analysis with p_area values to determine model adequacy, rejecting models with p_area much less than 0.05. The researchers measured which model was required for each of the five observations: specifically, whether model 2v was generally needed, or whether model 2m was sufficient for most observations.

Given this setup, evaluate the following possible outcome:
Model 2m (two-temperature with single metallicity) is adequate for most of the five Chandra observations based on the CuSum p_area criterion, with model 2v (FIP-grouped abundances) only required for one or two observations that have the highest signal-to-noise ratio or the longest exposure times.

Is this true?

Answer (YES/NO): NO